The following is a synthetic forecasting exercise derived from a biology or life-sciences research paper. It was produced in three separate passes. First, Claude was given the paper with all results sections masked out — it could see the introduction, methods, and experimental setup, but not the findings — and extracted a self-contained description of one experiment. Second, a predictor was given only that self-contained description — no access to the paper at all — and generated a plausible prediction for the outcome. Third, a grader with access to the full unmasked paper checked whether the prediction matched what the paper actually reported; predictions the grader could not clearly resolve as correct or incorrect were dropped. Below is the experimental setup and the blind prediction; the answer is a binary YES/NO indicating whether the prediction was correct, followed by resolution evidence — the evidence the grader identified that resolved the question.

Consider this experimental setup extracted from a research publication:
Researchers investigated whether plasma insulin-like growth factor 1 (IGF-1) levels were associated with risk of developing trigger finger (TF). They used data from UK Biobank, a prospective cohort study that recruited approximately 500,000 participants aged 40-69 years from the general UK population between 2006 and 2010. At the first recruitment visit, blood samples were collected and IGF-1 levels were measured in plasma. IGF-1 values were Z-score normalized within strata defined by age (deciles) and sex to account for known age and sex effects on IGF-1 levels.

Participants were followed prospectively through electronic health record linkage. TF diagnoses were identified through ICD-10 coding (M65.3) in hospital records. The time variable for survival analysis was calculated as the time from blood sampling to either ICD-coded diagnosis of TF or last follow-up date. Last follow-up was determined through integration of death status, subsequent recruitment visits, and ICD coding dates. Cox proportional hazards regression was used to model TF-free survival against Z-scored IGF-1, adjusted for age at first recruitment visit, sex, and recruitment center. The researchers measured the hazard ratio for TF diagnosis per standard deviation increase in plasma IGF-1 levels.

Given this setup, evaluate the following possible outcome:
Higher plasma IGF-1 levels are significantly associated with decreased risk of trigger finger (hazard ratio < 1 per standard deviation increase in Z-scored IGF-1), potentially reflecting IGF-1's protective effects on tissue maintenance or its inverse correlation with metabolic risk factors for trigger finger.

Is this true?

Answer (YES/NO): NO